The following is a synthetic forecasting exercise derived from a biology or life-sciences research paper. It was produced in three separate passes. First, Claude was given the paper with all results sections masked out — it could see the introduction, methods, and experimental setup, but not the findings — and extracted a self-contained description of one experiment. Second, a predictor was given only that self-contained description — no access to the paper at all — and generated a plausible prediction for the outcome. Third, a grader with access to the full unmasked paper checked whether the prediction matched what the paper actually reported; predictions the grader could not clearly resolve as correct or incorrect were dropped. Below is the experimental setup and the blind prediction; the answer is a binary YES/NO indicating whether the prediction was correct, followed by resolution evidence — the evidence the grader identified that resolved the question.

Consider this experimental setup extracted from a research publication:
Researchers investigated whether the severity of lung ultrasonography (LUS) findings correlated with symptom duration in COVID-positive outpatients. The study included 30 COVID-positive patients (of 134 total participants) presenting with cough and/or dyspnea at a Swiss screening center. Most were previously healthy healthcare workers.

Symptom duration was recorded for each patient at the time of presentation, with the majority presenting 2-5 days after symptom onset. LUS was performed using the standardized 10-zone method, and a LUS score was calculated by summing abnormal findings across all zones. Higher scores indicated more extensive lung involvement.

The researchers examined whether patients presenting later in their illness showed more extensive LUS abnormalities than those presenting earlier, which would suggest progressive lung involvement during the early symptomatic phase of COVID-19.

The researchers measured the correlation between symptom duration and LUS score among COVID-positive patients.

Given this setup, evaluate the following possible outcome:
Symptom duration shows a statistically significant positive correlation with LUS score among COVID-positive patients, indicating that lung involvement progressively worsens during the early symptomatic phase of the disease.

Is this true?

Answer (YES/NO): NO